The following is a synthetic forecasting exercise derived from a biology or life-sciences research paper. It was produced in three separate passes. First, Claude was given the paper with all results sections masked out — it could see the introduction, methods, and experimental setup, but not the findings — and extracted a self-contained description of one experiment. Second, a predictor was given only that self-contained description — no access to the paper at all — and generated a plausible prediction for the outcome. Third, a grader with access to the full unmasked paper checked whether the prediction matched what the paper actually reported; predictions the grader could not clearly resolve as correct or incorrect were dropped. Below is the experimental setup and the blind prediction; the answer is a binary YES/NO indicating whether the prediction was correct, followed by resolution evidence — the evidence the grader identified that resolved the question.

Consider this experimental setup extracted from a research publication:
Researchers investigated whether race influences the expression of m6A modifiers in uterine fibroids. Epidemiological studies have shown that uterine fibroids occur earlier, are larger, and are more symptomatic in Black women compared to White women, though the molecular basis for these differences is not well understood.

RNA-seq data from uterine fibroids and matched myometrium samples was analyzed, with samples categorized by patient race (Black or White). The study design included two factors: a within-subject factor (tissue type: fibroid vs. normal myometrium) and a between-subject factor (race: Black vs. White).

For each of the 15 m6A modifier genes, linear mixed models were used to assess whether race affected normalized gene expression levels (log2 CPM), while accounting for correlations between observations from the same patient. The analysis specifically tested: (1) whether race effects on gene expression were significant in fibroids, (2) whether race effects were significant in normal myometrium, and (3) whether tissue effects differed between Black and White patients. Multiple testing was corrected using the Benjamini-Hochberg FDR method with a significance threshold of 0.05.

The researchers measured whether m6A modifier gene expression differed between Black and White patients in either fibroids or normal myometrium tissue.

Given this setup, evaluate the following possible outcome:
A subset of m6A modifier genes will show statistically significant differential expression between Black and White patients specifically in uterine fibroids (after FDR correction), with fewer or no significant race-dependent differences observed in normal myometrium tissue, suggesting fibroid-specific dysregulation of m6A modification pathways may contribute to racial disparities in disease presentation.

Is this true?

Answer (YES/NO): NO